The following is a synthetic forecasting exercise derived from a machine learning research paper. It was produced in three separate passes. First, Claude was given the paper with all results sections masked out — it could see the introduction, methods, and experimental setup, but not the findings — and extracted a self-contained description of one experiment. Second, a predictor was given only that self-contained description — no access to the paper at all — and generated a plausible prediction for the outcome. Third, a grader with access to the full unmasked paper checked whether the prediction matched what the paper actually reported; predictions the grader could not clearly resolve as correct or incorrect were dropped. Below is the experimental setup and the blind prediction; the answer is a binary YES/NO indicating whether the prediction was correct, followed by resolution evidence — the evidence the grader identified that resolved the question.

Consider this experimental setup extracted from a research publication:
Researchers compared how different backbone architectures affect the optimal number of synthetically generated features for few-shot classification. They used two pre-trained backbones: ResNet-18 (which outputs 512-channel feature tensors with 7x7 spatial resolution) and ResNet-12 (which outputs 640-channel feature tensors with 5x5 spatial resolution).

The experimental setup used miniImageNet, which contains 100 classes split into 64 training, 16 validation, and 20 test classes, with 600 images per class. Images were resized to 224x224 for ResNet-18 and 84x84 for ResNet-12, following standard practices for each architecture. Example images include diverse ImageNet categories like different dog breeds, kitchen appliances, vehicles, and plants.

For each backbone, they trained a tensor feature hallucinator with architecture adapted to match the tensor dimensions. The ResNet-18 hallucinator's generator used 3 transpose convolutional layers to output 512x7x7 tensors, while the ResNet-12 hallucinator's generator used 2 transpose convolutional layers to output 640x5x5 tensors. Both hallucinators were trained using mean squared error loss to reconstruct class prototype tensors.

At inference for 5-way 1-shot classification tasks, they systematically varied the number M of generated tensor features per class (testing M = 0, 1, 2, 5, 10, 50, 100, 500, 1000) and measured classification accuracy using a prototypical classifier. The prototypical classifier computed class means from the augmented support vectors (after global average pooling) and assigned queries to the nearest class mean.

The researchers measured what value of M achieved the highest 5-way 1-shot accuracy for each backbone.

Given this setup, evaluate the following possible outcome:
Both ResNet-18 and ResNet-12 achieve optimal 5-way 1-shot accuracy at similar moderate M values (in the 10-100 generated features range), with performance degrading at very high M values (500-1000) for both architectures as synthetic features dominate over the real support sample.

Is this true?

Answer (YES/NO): NO